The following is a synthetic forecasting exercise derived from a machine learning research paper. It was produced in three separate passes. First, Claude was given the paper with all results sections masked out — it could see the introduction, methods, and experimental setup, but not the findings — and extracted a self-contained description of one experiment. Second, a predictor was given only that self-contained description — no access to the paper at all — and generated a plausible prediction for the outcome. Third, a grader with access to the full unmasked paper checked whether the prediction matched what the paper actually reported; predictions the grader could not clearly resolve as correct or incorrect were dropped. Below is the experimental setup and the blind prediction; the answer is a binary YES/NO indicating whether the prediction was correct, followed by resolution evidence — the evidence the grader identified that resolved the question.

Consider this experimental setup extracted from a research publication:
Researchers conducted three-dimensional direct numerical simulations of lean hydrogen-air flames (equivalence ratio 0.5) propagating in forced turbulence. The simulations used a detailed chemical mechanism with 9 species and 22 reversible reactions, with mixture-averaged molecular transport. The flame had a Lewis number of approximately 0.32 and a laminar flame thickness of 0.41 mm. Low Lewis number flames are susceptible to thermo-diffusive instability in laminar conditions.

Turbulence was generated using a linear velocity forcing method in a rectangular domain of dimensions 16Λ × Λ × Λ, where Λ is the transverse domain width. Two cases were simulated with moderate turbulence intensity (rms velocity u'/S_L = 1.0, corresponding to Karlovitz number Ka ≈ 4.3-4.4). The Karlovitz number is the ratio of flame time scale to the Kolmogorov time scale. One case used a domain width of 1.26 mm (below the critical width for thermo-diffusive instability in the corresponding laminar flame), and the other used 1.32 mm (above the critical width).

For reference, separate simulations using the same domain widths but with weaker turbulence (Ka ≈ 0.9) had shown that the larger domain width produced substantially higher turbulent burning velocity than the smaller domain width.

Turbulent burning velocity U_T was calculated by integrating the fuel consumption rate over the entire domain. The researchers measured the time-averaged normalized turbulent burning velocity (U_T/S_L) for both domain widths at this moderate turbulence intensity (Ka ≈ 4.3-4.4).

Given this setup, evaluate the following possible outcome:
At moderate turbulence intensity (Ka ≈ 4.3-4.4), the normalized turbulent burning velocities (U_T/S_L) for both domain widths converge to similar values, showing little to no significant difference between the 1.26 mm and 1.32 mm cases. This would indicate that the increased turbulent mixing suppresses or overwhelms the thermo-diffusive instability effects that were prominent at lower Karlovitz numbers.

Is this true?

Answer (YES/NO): YES